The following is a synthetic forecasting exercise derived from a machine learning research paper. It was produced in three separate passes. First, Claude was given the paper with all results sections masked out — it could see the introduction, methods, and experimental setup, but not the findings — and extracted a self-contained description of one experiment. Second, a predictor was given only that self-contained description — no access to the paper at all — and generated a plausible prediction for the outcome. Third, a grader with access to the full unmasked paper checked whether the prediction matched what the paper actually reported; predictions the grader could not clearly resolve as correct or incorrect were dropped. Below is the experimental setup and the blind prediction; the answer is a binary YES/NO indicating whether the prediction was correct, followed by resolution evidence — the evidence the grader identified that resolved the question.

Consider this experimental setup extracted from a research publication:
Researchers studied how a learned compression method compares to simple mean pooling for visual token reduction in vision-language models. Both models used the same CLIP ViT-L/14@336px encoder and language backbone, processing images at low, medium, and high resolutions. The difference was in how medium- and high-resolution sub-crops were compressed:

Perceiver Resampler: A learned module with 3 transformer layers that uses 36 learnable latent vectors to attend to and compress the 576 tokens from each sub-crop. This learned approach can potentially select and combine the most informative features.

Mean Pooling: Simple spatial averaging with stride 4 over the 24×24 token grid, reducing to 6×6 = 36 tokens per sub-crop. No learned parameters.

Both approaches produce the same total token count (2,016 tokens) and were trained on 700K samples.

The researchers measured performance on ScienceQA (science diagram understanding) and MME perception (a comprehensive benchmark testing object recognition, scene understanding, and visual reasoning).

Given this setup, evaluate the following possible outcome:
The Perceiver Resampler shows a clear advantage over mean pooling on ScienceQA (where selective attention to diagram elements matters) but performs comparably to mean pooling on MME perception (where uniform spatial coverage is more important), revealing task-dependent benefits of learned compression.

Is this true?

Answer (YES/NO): NO